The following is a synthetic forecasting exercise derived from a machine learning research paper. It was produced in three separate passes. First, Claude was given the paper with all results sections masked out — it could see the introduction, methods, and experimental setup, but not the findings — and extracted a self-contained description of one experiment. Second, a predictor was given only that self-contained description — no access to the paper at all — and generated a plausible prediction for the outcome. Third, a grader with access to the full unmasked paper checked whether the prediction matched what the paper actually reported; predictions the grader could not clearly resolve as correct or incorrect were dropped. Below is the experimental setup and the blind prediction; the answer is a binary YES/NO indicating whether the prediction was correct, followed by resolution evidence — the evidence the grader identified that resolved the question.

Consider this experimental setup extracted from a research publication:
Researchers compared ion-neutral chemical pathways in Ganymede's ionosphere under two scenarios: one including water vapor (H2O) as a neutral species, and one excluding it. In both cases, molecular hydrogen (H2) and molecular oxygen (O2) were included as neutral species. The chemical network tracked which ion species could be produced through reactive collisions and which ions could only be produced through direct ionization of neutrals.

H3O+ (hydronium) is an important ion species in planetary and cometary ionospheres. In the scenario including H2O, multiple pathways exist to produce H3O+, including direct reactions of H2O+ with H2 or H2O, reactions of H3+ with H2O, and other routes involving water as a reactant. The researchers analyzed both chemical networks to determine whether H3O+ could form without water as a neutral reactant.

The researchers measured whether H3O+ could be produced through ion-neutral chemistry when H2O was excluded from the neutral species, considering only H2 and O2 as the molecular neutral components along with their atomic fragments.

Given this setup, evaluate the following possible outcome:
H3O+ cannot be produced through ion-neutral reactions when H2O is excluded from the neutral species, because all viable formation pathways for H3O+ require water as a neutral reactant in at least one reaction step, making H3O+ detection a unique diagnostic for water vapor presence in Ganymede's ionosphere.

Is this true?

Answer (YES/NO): NO